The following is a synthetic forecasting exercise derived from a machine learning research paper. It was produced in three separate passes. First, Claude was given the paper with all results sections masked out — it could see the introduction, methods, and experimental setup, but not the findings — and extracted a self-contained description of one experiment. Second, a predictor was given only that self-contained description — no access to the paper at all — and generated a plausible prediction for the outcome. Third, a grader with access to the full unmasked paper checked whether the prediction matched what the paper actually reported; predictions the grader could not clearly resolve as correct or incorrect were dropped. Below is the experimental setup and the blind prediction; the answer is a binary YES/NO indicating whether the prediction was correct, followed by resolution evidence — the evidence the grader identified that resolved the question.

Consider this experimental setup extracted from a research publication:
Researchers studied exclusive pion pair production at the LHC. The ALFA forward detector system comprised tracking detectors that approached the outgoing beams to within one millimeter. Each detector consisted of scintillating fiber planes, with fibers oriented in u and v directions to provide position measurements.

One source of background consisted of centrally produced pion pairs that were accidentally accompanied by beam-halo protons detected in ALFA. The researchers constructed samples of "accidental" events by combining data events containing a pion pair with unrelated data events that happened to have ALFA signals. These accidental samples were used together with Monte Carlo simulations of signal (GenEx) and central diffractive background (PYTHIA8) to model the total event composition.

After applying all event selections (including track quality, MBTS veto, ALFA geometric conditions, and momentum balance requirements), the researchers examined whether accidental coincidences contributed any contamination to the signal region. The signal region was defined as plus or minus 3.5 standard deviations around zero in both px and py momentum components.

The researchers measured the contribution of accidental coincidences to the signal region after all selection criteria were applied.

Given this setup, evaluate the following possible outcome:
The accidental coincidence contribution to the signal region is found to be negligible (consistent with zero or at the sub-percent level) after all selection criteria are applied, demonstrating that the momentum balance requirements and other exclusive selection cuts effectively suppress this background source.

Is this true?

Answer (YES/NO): YES